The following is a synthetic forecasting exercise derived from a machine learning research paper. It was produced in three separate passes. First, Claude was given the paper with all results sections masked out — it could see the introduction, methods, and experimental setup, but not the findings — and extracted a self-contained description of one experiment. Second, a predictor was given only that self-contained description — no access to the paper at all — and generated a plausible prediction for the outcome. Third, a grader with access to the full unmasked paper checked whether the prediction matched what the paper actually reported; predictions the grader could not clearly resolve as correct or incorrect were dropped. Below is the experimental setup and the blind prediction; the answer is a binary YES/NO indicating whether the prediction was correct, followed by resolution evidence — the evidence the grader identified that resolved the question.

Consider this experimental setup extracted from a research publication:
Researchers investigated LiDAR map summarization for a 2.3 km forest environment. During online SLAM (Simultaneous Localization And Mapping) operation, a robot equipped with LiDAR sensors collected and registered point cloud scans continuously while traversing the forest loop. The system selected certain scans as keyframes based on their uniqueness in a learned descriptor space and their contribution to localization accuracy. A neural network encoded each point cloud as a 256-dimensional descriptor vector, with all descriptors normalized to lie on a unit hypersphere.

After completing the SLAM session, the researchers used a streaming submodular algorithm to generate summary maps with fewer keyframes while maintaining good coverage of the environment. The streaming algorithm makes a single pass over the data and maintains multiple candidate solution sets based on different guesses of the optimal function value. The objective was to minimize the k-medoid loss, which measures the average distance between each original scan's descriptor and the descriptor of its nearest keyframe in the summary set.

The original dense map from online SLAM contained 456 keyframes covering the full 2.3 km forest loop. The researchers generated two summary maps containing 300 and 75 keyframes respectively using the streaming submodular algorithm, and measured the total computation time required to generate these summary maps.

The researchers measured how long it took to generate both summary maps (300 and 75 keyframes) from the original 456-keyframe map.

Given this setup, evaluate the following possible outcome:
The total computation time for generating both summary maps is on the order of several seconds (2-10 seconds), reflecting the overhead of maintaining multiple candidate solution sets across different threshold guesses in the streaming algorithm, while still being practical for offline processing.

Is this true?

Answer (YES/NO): NO